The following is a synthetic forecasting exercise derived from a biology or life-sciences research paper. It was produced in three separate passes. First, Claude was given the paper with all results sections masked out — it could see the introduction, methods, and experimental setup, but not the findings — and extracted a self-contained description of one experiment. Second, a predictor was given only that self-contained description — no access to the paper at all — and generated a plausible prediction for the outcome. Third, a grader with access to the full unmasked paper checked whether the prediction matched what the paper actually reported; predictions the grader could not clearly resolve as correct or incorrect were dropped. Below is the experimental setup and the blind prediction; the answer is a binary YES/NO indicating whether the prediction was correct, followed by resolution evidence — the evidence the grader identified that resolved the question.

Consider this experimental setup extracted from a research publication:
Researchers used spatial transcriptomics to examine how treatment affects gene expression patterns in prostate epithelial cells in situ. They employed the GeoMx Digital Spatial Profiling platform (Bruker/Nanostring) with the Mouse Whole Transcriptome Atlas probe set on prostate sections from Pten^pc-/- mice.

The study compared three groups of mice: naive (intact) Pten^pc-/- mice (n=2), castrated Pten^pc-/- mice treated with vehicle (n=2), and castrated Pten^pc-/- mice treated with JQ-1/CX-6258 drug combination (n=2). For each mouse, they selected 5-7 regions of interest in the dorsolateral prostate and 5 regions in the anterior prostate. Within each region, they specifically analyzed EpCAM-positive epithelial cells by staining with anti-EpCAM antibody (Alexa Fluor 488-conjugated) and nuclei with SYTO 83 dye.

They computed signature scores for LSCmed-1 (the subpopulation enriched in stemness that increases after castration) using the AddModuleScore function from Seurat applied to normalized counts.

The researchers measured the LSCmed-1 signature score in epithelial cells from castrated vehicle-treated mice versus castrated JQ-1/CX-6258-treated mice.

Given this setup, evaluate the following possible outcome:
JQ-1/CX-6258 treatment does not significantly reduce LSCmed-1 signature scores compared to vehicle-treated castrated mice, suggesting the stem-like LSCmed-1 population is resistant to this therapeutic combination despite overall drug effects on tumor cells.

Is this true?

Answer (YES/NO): NO